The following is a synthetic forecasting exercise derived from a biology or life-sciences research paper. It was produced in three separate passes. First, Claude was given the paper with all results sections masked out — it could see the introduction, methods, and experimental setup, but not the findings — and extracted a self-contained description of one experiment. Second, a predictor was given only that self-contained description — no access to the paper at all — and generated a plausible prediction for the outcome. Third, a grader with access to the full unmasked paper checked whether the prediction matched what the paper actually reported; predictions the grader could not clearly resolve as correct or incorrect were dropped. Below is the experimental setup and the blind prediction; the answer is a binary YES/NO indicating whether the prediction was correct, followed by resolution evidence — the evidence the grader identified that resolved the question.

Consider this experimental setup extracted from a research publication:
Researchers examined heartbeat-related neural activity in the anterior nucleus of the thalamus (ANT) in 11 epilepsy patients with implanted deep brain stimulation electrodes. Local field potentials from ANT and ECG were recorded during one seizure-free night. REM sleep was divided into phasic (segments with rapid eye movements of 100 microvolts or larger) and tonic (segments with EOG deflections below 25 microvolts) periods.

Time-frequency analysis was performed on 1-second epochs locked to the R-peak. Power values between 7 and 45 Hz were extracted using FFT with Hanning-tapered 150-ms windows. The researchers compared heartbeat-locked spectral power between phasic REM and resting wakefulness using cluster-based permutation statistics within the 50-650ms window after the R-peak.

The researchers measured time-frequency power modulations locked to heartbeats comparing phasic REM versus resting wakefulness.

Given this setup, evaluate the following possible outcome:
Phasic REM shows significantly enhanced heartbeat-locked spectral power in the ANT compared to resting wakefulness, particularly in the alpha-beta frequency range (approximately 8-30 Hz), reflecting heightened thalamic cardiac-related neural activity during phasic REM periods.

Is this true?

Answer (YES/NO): NO